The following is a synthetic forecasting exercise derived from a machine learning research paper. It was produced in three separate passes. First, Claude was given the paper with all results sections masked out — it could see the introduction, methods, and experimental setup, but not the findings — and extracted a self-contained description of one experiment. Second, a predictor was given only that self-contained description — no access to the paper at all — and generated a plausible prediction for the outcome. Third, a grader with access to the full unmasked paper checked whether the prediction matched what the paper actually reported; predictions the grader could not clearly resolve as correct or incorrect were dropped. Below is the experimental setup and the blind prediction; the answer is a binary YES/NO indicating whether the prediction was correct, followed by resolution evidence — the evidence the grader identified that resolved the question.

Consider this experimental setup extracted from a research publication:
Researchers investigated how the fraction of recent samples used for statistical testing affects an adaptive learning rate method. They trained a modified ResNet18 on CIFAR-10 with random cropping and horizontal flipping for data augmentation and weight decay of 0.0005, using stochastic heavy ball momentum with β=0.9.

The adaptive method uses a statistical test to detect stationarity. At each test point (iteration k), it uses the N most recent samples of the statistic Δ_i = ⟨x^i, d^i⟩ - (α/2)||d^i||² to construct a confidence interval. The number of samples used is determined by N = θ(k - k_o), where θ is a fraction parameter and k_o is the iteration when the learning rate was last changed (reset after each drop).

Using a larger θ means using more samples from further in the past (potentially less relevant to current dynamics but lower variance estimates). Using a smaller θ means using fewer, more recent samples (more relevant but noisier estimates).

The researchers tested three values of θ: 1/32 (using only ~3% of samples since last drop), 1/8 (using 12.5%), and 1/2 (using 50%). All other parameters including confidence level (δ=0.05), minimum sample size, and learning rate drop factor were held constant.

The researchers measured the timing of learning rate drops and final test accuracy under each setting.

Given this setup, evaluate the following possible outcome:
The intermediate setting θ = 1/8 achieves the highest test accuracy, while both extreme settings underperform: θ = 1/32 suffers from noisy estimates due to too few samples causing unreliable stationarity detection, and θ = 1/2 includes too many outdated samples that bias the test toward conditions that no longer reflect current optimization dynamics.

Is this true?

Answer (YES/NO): NO